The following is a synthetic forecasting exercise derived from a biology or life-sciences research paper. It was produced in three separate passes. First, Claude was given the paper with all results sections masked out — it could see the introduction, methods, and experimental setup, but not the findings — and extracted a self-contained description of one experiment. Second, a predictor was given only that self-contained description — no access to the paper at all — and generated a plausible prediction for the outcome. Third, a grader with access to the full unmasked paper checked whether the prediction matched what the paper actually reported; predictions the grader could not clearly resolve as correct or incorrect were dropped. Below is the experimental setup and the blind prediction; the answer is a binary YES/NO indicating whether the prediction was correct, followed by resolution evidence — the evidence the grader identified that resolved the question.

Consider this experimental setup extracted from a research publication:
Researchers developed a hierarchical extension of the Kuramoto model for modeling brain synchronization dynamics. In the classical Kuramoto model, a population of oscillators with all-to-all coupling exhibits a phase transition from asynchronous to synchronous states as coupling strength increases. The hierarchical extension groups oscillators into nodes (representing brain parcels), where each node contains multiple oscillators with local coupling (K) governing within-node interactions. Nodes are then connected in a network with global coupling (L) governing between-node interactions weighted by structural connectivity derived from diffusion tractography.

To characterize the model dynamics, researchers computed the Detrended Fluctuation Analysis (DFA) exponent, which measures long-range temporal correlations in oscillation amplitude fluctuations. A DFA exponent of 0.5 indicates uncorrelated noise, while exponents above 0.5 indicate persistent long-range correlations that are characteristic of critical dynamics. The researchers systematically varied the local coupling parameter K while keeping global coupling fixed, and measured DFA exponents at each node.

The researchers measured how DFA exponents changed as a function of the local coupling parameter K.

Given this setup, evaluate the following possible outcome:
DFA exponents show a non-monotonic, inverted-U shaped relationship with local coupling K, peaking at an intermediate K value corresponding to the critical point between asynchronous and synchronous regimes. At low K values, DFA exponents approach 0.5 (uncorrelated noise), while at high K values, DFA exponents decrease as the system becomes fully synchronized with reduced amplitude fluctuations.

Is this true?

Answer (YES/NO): YES